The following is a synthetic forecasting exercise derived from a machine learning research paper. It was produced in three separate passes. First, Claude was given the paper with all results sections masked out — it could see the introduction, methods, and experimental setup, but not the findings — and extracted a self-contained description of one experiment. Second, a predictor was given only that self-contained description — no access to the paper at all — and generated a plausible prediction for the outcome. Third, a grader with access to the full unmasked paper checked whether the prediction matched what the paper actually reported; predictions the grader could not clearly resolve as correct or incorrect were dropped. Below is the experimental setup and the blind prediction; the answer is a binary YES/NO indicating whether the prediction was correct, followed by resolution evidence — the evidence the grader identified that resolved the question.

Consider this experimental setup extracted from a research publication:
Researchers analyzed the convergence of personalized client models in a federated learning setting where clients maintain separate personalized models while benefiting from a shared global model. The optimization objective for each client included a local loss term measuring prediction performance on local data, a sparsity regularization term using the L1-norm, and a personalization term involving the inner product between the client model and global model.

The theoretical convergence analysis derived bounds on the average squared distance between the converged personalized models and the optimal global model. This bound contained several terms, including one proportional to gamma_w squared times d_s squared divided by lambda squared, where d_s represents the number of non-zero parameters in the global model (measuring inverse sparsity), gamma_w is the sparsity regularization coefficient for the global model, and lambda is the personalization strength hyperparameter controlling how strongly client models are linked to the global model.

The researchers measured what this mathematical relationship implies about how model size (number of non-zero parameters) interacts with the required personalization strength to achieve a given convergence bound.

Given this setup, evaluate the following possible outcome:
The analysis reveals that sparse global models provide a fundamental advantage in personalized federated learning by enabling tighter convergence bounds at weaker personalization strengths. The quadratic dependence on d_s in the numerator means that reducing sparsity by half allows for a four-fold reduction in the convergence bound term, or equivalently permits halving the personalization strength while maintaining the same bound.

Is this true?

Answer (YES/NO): YES